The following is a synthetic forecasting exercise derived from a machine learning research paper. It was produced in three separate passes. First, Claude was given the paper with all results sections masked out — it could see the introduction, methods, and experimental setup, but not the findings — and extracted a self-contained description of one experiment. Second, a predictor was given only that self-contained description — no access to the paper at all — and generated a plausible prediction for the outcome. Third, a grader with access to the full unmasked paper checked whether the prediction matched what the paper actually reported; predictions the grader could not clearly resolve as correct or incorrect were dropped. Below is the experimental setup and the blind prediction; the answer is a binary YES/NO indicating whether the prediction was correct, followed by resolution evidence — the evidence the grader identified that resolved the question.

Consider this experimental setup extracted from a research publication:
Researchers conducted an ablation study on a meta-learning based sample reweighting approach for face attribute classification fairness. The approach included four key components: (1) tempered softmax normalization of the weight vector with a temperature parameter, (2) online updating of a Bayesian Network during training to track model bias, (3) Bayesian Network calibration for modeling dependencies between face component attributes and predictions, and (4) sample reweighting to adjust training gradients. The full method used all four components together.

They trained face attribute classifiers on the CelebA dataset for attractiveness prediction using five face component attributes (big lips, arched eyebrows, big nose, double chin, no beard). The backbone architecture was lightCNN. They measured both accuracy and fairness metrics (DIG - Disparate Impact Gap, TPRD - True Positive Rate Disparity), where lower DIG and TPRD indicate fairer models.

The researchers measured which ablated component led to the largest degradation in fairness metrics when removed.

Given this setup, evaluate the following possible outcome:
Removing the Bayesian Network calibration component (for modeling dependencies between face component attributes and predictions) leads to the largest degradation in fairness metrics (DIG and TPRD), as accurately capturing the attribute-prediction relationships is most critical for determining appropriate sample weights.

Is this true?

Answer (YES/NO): YES